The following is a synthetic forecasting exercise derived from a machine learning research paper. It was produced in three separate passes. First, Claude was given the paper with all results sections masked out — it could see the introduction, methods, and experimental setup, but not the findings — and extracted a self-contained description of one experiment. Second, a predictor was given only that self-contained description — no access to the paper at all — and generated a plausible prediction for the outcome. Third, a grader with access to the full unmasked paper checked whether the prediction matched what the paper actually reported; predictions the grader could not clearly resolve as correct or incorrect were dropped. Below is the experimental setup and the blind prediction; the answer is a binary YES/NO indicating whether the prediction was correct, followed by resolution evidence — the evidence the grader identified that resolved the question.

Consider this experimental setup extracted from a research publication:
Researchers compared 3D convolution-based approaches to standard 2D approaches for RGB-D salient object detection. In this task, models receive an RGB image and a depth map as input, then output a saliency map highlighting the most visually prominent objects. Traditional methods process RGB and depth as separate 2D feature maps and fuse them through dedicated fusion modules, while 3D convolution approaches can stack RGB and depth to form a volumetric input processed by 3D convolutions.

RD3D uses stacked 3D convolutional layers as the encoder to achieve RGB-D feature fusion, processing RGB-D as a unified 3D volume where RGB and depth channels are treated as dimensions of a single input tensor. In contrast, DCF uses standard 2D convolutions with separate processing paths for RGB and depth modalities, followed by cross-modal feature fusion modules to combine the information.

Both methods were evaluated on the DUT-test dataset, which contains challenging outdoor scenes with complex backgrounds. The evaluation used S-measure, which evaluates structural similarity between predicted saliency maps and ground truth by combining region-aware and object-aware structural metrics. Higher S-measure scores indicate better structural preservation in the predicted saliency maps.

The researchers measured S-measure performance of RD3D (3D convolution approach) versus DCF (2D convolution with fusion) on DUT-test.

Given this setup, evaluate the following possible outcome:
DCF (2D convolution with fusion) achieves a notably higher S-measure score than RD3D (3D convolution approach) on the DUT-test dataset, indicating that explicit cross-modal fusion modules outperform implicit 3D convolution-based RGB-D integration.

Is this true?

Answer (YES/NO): NO